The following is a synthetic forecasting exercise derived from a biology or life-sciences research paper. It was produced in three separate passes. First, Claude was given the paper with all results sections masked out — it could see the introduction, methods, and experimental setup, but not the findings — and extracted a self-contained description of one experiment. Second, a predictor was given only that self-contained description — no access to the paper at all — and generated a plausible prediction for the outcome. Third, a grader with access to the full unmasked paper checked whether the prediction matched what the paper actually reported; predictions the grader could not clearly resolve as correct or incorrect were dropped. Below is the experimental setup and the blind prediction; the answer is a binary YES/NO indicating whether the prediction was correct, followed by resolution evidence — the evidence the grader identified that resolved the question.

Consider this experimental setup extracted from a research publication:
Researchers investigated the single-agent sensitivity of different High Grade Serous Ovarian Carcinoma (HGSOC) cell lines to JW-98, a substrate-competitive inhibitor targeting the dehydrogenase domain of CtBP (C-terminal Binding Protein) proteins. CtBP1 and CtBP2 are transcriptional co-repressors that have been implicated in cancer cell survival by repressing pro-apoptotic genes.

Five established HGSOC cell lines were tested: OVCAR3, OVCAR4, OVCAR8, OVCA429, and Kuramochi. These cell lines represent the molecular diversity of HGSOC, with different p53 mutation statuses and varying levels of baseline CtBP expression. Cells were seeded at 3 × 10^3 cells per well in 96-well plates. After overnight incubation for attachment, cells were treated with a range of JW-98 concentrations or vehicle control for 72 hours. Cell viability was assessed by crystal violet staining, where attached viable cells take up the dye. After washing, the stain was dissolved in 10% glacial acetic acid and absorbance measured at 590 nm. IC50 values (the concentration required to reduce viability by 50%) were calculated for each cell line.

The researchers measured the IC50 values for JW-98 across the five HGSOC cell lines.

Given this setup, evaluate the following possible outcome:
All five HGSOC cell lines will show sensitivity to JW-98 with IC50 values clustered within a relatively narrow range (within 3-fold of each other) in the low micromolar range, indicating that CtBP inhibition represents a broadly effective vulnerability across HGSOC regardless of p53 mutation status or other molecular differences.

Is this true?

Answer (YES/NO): NO